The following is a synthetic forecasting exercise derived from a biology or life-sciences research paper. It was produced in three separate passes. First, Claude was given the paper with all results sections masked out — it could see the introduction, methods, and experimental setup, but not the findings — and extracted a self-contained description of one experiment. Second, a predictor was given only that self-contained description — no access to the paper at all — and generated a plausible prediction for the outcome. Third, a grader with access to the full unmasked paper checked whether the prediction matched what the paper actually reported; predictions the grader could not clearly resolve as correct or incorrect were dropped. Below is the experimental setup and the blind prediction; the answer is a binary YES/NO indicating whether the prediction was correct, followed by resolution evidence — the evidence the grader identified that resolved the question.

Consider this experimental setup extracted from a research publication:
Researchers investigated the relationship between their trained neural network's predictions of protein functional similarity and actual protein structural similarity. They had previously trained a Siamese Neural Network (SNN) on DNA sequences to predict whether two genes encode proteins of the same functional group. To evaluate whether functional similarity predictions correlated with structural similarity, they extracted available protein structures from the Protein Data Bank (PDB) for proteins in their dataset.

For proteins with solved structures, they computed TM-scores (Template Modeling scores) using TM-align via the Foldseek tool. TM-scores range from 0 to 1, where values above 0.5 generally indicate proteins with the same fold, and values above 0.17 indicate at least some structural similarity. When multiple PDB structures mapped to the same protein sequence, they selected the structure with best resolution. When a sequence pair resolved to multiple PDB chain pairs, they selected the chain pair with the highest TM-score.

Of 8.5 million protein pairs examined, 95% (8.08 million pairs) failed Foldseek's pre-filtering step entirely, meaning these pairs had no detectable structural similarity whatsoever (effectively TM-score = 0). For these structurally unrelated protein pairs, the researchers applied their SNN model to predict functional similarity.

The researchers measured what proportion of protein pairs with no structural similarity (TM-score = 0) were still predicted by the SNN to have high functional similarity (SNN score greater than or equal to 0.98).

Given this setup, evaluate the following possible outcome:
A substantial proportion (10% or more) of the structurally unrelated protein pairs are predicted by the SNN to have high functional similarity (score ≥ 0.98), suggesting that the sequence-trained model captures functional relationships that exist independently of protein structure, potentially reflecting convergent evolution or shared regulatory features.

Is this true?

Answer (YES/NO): NO